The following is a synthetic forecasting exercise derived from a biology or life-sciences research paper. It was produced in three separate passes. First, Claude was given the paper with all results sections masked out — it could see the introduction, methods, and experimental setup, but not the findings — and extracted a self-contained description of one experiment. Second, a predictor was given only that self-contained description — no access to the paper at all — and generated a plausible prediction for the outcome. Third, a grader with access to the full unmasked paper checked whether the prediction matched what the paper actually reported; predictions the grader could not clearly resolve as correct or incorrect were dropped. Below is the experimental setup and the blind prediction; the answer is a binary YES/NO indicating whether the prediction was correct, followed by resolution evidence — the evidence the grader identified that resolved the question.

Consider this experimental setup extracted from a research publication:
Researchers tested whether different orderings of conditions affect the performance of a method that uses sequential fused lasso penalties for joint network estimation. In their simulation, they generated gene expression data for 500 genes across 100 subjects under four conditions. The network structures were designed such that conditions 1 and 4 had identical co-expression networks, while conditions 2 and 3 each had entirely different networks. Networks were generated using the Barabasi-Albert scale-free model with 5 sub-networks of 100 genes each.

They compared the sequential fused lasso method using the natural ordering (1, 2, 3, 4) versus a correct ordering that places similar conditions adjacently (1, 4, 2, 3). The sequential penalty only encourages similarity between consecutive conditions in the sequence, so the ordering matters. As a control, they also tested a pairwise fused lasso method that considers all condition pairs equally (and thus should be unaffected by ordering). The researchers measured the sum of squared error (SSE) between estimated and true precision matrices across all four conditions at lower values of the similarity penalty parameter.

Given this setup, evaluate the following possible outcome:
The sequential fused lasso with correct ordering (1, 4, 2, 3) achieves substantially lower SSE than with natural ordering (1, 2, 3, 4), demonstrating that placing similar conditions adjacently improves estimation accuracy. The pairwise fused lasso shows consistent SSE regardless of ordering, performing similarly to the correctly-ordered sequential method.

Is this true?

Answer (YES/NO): NO